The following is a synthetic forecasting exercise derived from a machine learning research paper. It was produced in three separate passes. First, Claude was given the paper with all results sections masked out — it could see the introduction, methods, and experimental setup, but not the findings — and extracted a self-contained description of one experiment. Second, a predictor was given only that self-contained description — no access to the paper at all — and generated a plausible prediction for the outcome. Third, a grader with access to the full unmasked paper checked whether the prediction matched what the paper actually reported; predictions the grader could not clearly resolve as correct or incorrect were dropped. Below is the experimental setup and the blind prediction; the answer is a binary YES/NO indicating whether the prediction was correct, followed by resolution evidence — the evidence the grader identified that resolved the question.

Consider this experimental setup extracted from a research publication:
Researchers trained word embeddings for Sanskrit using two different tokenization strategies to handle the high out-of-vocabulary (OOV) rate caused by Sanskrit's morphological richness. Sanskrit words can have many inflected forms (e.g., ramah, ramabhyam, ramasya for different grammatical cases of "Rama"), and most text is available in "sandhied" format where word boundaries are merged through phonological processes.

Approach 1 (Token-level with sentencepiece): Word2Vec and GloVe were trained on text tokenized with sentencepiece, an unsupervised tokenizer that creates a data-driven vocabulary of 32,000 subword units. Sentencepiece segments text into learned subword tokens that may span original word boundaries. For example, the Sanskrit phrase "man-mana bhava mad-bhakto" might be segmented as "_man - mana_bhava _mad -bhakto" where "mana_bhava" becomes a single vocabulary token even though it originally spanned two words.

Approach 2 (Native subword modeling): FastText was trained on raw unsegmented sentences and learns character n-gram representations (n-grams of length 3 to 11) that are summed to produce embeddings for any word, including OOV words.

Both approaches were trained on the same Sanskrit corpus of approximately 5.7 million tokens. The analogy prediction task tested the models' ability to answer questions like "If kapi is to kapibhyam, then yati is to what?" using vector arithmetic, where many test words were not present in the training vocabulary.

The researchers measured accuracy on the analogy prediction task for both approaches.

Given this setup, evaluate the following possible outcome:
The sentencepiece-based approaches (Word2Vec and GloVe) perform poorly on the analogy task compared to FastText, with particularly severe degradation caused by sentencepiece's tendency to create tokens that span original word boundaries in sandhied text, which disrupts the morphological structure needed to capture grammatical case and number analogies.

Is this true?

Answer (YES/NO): NO